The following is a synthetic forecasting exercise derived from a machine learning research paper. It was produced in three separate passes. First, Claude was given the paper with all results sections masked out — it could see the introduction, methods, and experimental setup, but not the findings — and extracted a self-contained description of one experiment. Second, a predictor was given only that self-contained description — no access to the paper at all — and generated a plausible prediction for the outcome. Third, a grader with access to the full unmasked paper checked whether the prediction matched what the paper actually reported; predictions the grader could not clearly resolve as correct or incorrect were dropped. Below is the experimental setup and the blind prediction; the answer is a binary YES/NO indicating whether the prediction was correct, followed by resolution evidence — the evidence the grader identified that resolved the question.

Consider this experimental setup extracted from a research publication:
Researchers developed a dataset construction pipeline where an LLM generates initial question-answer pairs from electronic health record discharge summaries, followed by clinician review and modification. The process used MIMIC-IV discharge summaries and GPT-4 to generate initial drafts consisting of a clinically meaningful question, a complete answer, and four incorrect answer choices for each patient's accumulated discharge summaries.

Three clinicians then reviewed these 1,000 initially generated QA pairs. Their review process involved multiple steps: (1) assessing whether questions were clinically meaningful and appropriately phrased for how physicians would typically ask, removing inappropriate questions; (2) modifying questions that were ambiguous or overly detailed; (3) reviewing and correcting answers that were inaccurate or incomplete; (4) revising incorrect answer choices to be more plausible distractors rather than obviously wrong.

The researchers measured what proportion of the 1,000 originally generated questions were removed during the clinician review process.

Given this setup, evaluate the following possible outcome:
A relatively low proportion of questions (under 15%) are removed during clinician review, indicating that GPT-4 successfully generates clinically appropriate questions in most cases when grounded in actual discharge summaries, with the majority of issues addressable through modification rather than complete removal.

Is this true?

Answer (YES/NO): YES